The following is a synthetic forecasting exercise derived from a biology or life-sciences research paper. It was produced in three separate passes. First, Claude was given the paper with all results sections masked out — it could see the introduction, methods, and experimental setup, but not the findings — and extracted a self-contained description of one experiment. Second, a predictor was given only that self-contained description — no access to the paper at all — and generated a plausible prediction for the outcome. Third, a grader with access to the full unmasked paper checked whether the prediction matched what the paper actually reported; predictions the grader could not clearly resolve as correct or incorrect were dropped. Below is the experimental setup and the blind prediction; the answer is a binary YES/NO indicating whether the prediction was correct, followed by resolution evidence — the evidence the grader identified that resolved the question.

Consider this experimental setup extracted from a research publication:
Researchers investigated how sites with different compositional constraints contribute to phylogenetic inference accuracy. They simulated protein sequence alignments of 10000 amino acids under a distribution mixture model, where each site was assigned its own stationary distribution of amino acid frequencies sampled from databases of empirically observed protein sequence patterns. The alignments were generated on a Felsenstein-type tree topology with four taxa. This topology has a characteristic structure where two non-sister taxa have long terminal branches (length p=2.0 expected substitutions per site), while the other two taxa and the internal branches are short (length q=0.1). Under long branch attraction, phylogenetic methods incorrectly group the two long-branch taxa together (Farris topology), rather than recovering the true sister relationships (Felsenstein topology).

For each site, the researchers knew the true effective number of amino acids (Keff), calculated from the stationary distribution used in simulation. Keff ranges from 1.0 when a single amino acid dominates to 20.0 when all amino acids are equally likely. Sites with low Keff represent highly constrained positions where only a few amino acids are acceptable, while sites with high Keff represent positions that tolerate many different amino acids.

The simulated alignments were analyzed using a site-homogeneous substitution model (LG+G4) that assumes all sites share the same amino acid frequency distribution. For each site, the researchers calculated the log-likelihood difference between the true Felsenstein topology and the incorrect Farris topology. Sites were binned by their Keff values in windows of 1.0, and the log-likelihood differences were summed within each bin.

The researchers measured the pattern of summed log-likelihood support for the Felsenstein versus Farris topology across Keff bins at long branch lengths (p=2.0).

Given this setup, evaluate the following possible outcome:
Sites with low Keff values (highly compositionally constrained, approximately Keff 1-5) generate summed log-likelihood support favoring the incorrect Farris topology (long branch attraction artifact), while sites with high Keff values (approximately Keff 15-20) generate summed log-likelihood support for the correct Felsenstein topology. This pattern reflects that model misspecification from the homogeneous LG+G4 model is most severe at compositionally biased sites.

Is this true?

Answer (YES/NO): YES